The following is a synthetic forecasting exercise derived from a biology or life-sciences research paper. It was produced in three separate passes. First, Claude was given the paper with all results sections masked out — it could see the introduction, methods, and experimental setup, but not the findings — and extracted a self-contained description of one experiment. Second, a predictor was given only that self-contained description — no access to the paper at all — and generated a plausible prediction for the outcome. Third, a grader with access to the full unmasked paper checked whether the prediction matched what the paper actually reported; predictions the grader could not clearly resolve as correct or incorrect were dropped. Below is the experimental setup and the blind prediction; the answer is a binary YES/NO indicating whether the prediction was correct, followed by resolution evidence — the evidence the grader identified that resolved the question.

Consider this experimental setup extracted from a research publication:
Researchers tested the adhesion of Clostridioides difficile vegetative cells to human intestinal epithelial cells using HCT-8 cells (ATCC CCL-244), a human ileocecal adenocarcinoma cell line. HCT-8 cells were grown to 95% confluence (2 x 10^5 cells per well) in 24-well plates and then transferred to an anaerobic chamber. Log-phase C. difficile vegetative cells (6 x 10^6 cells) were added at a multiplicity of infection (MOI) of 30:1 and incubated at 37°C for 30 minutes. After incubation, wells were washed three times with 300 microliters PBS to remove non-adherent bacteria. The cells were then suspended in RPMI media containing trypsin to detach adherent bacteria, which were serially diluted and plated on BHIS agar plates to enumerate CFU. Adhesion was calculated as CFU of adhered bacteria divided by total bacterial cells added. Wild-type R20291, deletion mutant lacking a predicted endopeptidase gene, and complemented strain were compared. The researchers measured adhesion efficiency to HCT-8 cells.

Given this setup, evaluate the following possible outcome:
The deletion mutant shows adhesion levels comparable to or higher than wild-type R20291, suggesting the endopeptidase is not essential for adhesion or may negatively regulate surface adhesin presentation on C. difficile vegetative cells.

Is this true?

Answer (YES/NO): YES